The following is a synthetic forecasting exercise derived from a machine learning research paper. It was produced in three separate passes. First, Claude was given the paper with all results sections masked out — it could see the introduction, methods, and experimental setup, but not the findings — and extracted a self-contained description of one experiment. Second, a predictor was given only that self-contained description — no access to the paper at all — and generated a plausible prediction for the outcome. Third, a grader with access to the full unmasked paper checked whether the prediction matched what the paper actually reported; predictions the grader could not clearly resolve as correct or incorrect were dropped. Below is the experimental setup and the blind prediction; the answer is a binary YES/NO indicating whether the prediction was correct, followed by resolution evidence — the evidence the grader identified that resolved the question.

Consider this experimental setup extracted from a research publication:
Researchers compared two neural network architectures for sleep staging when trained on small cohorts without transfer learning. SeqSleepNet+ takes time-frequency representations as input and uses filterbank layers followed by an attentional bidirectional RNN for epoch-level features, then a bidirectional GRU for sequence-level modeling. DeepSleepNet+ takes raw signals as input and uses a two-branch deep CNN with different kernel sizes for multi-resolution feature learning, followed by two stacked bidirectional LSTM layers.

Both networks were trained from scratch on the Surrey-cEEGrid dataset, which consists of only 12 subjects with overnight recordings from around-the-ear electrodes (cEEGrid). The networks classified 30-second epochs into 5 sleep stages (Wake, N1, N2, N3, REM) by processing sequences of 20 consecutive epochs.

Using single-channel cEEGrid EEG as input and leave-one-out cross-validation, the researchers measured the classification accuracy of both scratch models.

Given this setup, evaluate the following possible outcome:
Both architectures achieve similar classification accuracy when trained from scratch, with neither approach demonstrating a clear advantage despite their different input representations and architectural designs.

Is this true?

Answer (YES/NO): NO